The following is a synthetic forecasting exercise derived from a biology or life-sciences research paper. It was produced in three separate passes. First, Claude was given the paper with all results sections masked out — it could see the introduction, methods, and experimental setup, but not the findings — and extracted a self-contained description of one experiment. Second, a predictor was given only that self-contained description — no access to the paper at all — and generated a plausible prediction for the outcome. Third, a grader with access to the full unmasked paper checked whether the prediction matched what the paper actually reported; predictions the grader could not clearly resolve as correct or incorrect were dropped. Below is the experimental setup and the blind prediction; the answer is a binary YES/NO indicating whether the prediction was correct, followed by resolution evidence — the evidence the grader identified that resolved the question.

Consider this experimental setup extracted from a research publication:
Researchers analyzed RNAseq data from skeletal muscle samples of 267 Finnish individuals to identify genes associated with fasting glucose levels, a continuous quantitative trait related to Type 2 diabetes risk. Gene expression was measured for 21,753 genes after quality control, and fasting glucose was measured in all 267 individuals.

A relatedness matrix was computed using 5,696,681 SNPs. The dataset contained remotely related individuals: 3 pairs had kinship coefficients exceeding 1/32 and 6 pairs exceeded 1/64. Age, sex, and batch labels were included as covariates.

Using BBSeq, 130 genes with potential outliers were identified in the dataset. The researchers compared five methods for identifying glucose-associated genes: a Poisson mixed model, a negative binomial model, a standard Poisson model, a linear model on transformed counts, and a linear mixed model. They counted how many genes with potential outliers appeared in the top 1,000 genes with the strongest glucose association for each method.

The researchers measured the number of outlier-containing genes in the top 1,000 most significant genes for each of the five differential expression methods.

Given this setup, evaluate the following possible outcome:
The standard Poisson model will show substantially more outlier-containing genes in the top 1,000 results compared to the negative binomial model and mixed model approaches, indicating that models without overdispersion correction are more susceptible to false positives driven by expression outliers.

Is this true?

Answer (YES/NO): NO